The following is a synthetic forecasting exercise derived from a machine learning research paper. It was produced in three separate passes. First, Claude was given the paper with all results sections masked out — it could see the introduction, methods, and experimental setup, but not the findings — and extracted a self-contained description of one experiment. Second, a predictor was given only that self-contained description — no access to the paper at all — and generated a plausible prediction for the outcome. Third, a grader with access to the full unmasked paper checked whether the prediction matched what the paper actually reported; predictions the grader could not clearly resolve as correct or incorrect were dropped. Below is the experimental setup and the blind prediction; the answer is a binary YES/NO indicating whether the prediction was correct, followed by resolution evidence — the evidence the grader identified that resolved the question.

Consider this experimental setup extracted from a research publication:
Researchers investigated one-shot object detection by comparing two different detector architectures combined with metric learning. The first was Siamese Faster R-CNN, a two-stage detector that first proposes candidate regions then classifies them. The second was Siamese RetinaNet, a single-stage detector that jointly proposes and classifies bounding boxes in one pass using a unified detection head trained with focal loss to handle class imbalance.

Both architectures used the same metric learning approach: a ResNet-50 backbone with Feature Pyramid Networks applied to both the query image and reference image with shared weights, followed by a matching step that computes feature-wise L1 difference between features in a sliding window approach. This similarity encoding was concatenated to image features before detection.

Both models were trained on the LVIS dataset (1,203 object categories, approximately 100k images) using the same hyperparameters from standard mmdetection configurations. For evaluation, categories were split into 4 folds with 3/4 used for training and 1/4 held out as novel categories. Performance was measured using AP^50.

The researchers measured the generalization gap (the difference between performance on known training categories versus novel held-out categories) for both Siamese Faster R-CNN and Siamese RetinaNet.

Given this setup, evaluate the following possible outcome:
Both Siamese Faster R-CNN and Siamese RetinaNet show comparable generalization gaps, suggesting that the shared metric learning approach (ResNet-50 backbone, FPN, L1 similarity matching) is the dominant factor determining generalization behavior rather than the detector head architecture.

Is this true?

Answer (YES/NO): YES